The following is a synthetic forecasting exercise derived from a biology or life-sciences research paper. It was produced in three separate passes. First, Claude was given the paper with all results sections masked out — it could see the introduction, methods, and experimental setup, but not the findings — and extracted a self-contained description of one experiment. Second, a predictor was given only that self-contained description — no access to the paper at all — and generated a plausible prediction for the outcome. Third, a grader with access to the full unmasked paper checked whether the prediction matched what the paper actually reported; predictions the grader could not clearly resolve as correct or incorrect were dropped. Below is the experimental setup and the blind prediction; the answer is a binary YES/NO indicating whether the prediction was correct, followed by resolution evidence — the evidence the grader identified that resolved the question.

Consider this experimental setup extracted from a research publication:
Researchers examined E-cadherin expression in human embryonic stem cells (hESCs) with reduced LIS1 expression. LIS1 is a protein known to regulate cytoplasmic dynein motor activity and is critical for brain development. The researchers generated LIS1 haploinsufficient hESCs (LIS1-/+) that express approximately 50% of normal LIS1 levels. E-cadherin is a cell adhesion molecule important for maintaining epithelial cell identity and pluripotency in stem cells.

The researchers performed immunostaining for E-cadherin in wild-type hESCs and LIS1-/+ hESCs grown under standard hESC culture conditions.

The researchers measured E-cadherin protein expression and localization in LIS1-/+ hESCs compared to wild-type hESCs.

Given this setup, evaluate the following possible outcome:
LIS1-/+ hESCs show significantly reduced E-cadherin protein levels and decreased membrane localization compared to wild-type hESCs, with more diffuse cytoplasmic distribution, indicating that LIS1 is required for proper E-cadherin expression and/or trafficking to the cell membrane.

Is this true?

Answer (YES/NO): NO